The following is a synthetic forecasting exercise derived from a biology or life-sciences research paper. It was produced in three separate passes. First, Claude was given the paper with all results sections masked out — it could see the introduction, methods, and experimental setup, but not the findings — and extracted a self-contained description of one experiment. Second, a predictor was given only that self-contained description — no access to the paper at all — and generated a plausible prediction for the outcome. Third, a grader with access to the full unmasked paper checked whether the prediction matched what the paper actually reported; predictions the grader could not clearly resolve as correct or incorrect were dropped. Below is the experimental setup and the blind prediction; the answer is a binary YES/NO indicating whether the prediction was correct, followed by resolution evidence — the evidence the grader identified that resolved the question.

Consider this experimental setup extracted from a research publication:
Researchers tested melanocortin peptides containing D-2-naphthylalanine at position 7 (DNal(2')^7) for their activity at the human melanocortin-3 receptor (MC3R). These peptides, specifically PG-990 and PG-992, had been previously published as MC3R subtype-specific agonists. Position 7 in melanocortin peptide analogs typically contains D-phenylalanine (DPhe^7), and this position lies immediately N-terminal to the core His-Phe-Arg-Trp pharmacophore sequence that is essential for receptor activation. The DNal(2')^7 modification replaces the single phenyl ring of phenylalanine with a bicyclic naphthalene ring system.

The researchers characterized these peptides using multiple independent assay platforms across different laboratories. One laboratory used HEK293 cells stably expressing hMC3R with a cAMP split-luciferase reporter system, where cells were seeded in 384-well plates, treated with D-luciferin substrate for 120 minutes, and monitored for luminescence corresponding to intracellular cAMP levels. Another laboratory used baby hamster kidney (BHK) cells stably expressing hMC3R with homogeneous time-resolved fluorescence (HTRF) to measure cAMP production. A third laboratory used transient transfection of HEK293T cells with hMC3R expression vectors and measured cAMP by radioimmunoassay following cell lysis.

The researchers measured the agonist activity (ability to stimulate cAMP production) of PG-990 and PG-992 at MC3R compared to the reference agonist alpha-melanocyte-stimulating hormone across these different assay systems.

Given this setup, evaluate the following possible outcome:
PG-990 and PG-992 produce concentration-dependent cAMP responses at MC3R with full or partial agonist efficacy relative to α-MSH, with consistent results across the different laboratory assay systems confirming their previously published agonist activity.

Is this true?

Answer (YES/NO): NO